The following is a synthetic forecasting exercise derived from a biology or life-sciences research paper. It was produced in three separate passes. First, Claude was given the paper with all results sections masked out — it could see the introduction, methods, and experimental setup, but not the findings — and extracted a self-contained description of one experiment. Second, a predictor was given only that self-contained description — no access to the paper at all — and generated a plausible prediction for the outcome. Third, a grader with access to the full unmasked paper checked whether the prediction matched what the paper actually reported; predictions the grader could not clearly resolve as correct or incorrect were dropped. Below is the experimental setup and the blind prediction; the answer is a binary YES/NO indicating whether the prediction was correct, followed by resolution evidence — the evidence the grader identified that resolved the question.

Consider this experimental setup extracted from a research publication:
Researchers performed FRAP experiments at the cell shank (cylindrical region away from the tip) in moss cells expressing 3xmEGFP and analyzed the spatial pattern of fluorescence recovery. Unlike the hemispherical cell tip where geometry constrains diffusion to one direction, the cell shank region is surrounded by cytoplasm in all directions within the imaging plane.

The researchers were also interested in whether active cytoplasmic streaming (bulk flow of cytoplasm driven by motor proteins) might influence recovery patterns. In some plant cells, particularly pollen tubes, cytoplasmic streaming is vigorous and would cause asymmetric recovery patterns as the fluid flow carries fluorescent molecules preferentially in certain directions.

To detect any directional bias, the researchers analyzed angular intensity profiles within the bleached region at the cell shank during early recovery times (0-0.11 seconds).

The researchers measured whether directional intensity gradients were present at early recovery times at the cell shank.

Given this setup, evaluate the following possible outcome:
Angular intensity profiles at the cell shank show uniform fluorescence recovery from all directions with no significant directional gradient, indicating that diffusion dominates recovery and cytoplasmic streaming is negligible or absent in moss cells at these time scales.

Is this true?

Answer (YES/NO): YES